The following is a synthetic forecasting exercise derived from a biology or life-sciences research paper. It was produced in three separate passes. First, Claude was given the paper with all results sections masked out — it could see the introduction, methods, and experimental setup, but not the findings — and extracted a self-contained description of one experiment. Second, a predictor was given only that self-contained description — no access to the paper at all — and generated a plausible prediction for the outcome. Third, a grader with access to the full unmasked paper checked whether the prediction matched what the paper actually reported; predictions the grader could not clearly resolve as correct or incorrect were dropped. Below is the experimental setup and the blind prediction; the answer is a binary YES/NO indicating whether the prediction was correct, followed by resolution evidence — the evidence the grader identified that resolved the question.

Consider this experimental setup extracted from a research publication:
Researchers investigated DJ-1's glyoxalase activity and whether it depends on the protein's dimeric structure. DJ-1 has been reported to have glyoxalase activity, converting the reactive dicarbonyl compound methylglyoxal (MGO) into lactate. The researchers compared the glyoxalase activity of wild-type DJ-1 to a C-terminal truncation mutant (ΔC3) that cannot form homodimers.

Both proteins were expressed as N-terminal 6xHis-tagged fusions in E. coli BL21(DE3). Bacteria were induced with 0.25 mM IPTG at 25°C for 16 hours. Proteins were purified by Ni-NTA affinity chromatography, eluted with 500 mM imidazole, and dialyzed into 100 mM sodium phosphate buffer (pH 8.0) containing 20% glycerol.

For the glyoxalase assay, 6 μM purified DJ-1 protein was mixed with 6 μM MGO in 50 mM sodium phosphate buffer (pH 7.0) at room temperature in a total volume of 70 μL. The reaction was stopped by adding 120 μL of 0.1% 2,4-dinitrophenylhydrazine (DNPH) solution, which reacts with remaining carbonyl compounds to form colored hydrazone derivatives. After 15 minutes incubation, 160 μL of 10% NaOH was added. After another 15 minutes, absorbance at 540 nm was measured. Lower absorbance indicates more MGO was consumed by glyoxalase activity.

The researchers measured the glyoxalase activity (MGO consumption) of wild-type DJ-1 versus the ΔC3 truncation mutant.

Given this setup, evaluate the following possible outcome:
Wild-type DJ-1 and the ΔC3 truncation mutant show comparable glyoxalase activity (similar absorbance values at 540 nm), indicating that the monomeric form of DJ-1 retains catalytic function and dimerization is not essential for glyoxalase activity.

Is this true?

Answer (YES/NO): NO